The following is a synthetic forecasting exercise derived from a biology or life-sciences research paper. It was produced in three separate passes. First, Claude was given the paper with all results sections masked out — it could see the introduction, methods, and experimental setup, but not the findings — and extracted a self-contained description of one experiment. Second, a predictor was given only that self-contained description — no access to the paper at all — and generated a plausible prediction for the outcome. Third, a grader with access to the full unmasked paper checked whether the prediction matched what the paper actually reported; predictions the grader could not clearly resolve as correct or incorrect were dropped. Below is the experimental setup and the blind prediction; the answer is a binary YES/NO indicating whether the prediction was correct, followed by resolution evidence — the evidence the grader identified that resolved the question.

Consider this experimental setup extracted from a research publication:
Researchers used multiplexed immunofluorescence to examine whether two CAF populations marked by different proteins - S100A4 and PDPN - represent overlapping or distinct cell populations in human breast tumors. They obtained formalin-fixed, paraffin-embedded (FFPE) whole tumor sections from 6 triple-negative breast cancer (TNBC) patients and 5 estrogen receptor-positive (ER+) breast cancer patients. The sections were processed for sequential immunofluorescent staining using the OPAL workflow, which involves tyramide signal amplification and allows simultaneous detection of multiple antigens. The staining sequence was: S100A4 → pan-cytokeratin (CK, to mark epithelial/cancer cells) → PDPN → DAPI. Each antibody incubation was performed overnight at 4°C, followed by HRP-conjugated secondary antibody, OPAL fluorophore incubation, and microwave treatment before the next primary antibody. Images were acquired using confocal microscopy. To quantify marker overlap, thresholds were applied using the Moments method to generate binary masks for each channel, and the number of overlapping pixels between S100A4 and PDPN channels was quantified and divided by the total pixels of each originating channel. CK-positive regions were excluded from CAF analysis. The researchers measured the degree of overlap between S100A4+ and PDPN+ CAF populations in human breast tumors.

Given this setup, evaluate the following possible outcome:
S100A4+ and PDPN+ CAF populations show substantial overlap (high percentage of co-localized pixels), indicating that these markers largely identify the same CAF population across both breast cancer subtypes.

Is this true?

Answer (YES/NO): NO